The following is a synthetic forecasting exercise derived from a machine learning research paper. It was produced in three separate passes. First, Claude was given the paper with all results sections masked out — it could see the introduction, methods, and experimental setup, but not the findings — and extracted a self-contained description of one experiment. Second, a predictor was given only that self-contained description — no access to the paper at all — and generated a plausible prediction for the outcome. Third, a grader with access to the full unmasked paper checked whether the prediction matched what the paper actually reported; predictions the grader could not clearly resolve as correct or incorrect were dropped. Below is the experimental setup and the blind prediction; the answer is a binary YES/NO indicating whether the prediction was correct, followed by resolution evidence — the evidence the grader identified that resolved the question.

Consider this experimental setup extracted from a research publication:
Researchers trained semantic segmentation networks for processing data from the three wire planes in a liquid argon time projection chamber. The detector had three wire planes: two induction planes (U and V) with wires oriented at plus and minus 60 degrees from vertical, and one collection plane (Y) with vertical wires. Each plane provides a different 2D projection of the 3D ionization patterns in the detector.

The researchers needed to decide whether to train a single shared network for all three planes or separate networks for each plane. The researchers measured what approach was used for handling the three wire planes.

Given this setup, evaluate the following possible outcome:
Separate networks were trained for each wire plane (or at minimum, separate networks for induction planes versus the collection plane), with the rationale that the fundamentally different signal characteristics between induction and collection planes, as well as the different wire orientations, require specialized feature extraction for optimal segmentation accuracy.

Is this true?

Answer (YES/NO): YES